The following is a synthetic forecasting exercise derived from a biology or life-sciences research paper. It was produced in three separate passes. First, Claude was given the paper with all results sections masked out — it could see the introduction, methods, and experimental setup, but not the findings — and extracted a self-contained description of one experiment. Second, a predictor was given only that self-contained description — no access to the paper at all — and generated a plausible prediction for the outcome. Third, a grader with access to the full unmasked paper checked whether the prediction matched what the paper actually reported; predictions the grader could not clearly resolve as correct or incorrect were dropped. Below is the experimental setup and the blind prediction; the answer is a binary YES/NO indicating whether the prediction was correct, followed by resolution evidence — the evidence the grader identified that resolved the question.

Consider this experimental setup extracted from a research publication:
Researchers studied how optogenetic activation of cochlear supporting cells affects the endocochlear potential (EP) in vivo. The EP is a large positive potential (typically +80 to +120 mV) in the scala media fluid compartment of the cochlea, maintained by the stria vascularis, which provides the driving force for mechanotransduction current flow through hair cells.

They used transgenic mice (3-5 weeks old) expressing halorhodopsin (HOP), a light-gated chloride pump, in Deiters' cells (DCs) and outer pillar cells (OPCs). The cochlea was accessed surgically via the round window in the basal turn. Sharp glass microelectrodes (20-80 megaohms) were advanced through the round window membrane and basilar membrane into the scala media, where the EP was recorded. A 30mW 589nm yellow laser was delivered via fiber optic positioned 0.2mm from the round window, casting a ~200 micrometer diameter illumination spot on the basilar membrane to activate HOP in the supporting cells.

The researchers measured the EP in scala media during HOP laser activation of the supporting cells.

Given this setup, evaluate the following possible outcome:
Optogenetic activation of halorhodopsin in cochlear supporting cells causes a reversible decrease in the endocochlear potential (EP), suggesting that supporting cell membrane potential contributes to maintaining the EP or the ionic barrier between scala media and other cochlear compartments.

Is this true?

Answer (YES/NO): YES